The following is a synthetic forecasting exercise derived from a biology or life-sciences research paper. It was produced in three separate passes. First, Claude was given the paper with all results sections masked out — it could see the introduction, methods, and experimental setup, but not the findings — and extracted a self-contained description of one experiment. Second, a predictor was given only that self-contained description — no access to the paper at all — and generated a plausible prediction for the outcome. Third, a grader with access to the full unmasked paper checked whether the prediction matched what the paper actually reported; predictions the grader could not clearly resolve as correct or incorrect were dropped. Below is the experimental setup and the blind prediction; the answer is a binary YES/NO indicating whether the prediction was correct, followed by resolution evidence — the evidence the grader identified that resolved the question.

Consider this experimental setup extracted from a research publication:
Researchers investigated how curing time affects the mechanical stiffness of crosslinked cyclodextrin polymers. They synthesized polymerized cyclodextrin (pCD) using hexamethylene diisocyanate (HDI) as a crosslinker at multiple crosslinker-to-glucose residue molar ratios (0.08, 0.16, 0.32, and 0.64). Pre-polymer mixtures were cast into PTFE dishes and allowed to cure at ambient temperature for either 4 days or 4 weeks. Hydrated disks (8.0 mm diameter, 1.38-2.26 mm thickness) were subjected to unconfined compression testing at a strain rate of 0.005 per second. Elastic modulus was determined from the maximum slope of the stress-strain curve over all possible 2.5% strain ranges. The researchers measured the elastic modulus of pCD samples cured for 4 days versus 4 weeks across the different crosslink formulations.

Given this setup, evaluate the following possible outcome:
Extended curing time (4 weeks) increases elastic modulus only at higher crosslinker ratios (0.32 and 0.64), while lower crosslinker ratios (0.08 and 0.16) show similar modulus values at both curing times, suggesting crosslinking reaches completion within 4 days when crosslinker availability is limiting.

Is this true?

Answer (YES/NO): NO